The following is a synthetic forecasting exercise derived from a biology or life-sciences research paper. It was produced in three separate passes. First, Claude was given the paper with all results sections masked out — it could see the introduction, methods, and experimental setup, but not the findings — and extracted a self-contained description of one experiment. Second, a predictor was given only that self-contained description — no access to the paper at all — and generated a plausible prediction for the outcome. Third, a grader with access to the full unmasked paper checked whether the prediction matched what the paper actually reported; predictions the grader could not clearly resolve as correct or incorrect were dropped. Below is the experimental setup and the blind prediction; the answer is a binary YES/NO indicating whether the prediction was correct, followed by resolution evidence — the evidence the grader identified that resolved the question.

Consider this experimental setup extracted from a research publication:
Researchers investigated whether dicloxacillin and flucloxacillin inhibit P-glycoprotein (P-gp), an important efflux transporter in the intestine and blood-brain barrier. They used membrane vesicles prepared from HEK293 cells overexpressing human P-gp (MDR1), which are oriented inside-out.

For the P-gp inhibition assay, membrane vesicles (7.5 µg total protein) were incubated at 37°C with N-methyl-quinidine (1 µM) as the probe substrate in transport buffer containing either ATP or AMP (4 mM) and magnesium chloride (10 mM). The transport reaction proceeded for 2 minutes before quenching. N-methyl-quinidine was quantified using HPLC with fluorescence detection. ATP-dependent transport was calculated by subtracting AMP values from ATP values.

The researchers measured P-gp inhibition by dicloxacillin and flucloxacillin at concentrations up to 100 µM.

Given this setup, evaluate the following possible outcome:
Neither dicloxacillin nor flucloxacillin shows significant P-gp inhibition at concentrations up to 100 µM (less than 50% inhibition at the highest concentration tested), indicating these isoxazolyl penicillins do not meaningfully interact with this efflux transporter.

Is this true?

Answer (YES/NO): NO